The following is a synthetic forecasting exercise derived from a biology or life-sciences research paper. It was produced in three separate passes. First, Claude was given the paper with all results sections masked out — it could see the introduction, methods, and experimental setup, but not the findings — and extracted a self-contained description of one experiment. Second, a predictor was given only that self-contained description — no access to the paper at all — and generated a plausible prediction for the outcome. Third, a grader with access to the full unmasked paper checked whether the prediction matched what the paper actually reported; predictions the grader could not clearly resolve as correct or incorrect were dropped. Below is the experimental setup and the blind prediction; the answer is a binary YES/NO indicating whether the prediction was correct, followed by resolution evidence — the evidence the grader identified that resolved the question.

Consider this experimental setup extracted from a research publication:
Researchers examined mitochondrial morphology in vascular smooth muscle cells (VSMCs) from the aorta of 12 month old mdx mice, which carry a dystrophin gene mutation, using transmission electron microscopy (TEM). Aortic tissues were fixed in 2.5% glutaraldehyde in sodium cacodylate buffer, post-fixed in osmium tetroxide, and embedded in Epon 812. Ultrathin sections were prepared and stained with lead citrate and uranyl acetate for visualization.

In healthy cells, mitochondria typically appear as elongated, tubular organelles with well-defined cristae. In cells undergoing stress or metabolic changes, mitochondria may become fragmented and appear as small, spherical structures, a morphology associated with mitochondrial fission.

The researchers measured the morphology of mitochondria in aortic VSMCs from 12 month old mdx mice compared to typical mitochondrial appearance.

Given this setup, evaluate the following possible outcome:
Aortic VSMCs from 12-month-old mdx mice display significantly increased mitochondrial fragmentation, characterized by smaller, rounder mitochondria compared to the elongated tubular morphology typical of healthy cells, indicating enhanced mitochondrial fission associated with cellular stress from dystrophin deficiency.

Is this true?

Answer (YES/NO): YES